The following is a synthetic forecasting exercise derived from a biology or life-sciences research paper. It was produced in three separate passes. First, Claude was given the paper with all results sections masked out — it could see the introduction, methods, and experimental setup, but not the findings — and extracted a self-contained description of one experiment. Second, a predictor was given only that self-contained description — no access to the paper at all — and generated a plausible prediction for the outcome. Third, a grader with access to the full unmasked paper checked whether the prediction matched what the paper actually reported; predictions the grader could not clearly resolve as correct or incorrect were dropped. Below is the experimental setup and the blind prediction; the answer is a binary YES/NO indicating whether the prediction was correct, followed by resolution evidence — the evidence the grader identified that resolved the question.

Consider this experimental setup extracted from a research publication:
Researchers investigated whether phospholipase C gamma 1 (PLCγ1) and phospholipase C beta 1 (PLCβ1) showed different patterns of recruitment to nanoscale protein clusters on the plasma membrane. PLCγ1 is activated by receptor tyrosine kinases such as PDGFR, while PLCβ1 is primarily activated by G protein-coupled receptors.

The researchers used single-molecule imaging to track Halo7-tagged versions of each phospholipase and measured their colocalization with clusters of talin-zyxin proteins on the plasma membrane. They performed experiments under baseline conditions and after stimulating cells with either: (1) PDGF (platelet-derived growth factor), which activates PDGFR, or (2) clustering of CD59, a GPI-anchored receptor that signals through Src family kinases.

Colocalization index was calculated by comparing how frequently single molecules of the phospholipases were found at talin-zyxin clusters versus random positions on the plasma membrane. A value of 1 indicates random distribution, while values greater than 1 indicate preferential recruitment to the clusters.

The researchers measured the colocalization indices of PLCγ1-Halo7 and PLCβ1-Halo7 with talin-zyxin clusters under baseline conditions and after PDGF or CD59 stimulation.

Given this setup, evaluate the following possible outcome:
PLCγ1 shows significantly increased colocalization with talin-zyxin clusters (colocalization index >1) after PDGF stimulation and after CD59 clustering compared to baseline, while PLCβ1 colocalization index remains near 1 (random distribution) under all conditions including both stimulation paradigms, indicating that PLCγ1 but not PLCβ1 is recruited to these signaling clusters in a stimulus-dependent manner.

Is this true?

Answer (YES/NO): YES